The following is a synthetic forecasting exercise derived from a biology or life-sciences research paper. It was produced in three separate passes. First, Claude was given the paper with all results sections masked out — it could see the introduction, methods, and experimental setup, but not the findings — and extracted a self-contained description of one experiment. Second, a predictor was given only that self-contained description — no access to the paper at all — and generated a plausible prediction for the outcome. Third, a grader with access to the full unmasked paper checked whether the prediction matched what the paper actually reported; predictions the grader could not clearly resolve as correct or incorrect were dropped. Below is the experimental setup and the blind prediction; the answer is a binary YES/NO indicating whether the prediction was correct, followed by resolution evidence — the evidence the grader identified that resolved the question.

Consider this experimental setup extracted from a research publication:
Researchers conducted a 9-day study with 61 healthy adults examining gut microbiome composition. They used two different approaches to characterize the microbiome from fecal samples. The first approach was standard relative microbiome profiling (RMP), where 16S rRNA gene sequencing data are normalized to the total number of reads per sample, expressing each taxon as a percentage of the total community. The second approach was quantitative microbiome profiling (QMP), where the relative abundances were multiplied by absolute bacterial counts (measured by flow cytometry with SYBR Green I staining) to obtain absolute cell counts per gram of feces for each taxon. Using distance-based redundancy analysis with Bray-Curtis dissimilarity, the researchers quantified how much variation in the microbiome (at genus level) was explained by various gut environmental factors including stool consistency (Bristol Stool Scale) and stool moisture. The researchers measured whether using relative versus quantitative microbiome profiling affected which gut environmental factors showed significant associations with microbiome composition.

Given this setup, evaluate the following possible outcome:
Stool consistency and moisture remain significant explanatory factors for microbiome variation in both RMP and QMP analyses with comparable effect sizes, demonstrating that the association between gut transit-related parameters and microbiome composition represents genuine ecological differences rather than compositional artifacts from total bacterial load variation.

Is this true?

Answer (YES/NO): NO